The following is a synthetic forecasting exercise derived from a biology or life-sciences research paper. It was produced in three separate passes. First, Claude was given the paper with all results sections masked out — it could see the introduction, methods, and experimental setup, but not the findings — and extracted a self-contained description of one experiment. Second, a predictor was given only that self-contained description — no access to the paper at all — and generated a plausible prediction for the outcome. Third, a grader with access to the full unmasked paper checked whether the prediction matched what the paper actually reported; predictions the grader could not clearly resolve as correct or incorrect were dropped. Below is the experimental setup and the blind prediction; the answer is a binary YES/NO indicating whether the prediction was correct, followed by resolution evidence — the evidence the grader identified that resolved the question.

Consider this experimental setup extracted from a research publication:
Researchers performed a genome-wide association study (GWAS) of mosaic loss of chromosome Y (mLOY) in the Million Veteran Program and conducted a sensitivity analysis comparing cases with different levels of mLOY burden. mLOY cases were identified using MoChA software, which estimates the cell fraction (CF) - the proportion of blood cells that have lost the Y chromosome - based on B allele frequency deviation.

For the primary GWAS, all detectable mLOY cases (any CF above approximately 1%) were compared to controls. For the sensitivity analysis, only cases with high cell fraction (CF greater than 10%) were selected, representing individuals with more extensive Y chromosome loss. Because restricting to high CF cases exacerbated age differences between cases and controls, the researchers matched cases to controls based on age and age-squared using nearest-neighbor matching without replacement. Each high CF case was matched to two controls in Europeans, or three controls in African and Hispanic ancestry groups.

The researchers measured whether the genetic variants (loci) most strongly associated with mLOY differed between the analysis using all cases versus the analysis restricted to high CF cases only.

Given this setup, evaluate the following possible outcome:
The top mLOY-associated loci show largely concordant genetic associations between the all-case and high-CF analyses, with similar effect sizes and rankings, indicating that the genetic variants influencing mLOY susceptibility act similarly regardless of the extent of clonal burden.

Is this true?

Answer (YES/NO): NO